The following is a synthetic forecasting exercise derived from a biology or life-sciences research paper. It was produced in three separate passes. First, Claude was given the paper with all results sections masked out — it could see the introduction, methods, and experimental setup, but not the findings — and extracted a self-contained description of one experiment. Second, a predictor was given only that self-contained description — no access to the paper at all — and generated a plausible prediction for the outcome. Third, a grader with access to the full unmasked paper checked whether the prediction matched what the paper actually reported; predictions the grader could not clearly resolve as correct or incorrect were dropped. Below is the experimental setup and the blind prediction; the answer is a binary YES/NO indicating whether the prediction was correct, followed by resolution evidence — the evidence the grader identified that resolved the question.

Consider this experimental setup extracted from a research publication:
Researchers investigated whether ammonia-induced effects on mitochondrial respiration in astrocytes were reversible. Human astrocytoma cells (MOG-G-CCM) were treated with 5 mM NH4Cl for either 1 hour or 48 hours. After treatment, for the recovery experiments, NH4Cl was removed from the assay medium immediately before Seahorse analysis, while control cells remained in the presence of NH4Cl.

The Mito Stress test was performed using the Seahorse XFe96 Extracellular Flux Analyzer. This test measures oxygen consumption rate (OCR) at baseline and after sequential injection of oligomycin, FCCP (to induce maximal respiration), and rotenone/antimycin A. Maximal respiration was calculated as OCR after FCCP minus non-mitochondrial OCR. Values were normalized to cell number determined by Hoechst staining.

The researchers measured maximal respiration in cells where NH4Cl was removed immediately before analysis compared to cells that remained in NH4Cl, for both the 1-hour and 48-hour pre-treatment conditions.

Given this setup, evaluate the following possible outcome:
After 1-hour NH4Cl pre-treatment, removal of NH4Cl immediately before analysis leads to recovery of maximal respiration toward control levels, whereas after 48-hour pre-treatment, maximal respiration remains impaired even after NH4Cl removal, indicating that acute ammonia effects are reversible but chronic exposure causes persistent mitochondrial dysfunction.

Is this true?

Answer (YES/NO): NO